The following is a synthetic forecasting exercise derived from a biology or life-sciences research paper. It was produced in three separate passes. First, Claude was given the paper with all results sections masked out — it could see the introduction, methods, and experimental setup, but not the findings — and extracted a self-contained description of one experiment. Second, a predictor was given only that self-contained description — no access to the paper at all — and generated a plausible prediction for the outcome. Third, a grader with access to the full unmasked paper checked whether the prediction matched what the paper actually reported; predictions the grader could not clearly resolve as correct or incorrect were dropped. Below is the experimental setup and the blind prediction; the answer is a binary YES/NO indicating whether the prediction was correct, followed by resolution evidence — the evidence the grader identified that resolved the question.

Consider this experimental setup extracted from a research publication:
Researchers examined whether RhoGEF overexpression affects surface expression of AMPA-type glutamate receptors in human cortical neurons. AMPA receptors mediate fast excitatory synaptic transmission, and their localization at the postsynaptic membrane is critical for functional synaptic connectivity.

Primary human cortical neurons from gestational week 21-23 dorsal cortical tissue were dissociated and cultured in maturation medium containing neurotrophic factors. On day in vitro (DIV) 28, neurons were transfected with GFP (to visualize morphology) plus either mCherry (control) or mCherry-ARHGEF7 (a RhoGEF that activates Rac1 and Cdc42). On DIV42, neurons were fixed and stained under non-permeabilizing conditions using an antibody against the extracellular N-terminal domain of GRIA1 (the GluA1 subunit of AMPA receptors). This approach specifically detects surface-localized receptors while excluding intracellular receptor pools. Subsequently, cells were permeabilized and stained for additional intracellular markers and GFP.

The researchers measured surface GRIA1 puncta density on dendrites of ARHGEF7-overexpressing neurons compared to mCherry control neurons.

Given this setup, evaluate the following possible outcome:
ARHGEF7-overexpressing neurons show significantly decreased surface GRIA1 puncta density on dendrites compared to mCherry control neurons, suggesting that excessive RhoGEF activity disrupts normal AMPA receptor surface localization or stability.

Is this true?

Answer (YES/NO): YES